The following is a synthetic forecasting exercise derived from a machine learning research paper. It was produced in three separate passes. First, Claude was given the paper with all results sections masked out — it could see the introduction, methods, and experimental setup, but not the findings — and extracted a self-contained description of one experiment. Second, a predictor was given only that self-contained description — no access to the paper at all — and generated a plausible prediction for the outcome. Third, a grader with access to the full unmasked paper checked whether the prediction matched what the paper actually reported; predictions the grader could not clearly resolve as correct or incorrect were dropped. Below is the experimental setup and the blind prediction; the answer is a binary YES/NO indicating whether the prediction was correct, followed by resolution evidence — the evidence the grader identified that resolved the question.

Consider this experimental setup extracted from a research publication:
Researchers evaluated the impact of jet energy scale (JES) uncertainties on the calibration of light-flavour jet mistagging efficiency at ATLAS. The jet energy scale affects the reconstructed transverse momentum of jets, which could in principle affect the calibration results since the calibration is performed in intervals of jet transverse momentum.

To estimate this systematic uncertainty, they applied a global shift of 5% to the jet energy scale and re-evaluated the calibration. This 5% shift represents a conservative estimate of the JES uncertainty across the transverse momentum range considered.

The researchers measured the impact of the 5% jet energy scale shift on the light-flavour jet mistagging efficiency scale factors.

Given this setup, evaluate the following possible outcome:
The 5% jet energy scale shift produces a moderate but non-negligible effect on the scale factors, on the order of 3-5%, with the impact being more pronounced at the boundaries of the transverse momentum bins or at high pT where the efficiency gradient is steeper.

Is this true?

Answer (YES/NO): NO